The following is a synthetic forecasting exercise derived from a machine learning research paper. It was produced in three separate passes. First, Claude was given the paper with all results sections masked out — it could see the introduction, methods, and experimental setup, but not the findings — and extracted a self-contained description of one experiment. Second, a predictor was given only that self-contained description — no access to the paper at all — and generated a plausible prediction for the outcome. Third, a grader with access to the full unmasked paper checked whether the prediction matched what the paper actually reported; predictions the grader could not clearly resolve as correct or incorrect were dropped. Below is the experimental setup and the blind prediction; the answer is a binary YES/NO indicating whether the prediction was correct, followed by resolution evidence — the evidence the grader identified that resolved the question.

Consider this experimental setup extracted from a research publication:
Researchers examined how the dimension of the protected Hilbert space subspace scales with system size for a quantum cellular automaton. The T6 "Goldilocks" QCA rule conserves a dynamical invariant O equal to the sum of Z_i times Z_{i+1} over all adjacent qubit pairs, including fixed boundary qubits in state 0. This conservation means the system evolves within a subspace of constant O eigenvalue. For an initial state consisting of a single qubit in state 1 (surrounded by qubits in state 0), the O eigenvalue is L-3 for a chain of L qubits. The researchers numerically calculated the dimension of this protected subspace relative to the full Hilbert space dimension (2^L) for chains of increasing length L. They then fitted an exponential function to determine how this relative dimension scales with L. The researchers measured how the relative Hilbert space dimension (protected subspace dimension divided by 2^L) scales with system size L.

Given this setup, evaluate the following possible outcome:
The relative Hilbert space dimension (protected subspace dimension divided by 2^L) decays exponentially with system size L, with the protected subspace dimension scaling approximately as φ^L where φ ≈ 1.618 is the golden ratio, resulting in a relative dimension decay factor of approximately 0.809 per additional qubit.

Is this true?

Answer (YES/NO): NO